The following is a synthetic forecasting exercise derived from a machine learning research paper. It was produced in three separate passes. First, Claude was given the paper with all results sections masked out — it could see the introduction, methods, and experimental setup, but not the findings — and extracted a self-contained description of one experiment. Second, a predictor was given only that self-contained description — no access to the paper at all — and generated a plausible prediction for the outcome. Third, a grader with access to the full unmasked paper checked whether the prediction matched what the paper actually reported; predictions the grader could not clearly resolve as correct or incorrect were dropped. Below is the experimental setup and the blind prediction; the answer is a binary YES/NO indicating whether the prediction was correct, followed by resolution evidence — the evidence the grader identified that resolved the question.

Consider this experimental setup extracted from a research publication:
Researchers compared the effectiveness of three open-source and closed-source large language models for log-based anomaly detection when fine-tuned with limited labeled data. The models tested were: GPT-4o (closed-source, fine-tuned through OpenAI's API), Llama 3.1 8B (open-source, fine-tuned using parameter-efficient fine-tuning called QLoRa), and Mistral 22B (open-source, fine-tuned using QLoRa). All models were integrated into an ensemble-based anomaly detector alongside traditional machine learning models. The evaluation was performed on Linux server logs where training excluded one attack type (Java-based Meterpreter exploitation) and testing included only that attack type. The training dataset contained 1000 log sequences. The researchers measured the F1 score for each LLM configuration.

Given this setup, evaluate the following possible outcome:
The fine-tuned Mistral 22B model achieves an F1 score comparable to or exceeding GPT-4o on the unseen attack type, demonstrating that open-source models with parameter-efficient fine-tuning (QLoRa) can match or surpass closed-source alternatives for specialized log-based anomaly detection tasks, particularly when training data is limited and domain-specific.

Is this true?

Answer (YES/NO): YES